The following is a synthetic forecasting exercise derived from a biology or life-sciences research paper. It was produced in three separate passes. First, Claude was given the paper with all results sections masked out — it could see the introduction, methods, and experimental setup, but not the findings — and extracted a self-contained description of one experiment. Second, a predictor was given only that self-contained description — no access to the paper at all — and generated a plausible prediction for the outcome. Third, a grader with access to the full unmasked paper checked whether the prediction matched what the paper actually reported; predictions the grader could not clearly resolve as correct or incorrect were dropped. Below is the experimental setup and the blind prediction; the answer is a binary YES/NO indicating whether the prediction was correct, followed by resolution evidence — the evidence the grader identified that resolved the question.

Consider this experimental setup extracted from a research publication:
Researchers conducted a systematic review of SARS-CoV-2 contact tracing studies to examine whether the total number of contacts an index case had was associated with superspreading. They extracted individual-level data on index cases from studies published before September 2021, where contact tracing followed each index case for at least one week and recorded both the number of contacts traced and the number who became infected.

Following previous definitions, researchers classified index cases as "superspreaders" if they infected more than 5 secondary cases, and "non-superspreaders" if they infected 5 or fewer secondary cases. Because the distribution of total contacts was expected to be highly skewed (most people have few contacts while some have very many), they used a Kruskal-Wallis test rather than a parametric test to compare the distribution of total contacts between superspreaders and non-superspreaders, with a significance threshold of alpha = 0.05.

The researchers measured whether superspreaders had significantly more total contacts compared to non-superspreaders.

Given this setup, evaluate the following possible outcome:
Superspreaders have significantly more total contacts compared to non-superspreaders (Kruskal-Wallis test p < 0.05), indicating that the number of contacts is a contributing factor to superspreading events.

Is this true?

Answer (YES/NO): YES